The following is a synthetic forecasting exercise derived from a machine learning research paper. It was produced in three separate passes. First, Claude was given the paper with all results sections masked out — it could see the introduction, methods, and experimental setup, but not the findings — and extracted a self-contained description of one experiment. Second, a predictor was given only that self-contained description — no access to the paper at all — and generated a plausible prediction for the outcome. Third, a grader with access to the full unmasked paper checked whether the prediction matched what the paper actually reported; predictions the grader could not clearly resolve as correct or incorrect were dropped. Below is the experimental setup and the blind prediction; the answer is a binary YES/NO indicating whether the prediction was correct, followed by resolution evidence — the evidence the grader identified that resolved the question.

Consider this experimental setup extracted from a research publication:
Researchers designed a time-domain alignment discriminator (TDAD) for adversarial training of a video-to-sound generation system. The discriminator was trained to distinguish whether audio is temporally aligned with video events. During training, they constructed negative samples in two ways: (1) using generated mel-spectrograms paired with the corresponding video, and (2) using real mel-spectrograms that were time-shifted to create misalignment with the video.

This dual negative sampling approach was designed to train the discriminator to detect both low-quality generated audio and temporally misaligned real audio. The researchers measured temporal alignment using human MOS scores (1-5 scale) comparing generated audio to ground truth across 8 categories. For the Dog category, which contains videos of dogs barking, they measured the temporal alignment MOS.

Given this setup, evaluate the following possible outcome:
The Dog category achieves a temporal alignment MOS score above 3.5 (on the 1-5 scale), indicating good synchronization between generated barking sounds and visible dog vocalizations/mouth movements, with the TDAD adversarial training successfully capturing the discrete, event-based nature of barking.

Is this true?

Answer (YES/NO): YES